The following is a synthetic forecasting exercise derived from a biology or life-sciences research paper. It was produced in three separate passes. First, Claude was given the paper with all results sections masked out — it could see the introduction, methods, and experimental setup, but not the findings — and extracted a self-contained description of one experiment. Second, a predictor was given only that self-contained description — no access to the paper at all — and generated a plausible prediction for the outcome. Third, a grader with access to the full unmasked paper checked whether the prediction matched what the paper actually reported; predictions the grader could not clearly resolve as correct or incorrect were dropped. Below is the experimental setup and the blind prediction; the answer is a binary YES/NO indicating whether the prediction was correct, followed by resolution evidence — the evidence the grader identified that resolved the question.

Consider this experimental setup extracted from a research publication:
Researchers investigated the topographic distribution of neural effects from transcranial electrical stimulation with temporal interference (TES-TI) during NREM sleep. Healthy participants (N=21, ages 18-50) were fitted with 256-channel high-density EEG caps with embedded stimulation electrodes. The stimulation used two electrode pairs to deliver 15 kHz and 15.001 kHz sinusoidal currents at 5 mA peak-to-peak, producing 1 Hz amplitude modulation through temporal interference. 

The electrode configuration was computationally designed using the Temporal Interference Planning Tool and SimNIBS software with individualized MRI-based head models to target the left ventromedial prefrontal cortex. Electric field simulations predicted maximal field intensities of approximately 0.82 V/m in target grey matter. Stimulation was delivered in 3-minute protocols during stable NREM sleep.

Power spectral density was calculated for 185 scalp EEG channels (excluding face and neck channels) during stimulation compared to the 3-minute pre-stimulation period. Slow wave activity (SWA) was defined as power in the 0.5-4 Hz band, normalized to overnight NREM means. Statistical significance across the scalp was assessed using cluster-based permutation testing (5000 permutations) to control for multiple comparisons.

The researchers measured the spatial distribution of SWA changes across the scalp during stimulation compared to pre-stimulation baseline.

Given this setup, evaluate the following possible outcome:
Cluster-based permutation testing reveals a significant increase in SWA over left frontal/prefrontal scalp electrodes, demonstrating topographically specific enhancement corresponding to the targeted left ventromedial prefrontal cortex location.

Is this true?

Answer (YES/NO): NO